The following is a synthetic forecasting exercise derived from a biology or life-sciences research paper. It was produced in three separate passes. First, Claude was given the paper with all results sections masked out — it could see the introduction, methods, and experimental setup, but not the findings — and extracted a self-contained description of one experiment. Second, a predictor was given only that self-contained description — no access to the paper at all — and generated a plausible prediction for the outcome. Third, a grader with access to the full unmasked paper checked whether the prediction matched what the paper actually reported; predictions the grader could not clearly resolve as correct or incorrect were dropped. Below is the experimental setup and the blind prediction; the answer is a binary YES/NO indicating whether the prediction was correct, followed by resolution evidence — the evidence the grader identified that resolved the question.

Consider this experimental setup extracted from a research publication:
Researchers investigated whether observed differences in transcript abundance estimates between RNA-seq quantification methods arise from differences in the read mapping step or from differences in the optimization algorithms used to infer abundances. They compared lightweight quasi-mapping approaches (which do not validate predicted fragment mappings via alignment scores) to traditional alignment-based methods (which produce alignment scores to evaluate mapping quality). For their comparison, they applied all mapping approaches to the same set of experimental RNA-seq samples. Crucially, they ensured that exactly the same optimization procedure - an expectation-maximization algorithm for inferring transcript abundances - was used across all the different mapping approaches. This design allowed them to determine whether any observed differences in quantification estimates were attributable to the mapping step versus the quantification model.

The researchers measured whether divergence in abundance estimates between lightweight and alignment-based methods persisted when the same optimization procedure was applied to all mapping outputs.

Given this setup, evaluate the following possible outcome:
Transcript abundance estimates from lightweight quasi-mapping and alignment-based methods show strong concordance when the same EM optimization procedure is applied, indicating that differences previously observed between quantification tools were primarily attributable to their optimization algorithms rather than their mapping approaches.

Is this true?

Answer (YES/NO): NO